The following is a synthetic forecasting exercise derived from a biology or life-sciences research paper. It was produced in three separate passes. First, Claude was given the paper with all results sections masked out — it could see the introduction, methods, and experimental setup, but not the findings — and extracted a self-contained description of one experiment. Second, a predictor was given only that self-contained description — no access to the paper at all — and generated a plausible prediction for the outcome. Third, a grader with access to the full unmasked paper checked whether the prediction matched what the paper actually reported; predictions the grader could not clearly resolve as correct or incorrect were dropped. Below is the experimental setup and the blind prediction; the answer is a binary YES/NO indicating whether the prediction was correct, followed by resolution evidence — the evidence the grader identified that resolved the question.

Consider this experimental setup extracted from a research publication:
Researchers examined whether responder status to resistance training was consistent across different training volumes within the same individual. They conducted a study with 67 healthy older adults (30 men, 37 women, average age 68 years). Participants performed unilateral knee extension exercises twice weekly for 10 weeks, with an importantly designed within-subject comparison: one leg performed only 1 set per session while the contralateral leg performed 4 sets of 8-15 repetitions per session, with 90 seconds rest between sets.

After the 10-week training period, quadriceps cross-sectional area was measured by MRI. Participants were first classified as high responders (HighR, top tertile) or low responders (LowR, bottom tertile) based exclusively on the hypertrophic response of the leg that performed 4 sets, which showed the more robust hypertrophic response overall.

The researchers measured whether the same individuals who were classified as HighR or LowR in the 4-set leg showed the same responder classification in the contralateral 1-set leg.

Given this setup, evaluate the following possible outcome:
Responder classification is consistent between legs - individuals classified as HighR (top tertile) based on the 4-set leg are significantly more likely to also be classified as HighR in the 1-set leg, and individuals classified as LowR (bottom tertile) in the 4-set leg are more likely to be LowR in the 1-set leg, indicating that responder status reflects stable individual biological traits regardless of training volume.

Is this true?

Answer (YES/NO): YES